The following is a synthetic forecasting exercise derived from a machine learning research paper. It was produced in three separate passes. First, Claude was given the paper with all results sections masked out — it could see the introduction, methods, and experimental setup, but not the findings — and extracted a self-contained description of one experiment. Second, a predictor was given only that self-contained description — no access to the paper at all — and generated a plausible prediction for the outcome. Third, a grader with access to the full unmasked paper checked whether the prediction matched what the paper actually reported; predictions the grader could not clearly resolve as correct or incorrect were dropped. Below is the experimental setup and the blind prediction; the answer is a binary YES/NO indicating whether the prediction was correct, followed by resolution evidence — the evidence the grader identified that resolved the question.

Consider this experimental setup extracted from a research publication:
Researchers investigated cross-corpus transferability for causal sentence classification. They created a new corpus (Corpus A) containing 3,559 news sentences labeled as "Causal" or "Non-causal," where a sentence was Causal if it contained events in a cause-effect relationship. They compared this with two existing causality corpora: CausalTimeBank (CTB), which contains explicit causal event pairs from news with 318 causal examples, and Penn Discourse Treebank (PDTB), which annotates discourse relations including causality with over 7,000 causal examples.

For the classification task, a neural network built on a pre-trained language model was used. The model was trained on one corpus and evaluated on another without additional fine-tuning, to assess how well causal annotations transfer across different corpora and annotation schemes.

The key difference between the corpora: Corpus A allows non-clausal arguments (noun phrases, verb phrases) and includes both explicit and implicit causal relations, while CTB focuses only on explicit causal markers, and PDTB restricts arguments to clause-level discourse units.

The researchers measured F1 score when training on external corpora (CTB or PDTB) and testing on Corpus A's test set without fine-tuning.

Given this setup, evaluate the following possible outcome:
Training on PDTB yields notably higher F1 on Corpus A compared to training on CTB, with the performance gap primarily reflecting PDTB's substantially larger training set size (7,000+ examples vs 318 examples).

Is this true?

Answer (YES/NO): NO